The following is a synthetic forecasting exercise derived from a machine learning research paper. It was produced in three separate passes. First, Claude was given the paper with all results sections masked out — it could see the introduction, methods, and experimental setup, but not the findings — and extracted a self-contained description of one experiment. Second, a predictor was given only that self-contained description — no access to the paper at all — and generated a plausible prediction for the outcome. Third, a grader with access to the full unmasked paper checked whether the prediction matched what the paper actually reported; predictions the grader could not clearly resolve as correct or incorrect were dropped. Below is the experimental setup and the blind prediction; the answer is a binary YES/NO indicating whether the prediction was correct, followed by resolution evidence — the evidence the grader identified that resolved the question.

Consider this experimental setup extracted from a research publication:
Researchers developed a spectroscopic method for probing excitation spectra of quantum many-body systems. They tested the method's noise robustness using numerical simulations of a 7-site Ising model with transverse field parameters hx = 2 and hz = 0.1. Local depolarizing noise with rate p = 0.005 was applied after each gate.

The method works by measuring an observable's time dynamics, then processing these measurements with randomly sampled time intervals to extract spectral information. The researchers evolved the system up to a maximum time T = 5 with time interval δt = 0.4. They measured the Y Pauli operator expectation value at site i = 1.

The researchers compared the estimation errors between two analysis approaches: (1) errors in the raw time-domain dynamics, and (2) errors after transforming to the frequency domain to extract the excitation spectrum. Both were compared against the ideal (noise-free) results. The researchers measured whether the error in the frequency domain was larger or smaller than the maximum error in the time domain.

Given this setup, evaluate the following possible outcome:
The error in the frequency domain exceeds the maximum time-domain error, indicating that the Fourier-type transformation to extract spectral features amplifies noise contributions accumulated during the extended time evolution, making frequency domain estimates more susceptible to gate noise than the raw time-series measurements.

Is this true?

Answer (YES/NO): NO